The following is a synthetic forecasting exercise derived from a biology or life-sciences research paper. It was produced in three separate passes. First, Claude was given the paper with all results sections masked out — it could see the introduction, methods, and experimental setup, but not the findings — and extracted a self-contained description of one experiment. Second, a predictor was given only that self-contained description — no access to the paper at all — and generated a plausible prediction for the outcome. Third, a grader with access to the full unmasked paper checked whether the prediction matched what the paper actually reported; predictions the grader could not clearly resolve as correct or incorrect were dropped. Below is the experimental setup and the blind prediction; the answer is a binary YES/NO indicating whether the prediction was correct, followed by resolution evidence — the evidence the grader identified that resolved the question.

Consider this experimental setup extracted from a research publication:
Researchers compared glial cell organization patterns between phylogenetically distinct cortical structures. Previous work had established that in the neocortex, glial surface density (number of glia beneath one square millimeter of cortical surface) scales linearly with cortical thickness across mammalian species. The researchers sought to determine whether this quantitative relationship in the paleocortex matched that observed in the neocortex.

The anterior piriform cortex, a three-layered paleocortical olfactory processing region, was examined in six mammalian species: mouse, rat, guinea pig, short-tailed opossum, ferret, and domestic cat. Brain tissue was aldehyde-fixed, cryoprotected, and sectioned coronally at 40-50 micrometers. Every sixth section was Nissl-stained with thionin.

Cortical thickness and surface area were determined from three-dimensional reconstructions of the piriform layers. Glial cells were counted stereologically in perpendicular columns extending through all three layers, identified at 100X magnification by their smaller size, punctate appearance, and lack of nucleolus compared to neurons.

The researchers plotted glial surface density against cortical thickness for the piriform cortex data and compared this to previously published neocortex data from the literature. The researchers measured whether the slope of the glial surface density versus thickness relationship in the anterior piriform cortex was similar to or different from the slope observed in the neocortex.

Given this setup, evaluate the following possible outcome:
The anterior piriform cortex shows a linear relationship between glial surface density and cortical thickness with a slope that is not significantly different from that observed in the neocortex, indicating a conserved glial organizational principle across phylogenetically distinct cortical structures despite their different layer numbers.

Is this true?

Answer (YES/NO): NO